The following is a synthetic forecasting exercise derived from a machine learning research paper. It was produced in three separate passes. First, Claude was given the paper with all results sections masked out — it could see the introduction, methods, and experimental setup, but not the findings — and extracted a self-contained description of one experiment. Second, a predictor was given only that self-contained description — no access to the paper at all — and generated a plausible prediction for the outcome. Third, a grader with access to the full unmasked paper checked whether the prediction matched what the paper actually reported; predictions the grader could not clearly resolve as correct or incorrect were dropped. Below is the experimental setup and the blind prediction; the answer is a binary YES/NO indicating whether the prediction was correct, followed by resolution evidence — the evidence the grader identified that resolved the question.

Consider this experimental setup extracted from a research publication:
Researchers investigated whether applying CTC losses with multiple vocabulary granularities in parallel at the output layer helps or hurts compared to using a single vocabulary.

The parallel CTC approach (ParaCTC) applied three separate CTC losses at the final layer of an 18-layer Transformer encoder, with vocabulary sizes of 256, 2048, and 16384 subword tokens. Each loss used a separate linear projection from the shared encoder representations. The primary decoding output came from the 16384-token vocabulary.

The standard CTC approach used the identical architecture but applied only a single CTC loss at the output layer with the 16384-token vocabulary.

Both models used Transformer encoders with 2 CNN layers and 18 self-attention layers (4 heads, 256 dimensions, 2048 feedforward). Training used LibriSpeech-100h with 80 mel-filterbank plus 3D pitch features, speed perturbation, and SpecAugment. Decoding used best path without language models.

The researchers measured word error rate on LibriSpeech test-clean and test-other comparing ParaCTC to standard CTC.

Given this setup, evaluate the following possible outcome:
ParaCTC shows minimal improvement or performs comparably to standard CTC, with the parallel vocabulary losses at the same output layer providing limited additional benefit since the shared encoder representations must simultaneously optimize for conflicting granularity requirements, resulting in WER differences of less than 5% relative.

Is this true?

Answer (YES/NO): NO